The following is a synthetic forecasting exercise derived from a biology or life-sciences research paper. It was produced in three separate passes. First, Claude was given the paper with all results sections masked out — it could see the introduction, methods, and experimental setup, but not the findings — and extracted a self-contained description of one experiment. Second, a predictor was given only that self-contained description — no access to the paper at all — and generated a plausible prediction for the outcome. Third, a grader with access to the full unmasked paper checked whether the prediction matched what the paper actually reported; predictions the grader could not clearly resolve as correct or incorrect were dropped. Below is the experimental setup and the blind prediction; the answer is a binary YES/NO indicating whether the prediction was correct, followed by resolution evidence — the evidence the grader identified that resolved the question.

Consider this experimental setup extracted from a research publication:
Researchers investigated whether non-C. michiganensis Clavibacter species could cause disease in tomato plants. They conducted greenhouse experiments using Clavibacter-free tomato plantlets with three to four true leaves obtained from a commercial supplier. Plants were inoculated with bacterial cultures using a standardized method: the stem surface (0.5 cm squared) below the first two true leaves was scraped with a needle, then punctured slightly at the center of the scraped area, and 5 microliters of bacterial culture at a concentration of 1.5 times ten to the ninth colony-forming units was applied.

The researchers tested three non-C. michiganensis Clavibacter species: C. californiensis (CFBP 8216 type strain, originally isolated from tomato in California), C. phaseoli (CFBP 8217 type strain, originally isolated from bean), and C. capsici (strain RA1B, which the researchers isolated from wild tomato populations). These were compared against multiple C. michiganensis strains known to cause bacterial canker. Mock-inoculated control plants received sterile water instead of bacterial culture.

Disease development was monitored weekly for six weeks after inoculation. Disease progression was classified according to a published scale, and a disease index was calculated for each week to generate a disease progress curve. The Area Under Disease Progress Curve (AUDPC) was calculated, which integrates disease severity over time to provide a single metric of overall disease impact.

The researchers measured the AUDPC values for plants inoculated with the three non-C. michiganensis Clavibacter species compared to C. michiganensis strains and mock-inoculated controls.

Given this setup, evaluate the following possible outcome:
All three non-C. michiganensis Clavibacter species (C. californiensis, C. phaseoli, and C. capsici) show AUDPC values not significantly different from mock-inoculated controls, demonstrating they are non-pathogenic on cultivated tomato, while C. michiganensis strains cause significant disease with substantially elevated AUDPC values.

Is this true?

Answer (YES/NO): NO